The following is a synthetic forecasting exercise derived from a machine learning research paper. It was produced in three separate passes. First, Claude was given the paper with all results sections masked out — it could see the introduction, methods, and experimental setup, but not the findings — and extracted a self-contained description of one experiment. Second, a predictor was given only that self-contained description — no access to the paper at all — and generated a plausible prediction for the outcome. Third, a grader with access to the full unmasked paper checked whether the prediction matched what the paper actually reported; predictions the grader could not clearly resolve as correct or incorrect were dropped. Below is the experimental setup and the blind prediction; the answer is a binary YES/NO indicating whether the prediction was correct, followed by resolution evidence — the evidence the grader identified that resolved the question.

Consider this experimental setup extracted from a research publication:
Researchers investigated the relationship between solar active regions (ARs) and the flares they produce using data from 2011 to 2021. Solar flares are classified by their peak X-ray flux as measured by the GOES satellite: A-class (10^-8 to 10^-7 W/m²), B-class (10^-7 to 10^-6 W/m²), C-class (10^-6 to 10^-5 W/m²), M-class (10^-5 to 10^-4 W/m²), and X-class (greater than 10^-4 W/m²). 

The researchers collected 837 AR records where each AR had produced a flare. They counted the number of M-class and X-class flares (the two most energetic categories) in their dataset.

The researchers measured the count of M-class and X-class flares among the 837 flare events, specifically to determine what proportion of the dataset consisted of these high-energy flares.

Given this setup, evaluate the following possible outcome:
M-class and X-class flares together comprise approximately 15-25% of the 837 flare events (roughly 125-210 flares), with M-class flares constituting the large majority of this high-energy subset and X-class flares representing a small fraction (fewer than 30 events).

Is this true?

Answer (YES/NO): NO